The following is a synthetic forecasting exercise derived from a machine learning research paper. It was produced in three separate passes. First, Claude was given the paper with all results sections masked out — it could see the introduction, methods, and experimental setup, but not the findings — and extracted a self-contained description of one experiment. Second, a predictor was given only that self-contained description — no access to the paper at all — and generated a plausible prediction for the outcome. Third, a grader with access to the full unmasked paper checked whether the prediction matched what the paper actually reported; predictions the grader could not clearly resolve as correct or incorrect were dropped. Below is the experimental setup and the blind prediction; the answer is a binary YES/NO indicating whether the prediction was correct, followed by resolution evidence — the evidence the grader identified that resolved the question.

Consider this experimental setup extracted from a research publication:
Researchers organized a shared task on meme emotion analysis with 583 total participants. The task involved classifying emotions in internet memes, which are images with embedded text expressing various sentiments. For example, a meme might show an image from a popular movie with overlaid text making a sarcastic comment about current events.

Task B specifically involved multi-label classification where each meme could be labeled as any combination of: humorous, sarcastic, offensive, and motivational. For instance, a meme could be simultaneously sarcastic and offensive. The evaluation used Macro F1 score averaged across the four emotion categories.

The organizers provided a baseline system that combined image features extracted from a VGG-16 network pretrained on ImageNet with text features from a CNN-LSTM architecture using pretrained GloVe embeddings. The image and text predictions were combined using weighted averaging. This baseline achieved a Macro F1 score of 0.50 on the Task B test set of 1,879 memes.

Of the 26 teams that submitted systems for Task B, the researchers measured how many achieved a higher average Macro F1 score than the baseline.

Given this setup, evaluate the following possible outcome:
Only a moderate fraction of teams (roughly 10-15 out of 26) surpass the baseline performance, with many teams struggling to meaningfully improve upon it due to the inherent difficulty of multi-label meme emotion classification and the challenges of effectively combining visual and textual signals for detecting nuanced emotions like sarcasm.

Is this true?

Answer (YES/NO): NO